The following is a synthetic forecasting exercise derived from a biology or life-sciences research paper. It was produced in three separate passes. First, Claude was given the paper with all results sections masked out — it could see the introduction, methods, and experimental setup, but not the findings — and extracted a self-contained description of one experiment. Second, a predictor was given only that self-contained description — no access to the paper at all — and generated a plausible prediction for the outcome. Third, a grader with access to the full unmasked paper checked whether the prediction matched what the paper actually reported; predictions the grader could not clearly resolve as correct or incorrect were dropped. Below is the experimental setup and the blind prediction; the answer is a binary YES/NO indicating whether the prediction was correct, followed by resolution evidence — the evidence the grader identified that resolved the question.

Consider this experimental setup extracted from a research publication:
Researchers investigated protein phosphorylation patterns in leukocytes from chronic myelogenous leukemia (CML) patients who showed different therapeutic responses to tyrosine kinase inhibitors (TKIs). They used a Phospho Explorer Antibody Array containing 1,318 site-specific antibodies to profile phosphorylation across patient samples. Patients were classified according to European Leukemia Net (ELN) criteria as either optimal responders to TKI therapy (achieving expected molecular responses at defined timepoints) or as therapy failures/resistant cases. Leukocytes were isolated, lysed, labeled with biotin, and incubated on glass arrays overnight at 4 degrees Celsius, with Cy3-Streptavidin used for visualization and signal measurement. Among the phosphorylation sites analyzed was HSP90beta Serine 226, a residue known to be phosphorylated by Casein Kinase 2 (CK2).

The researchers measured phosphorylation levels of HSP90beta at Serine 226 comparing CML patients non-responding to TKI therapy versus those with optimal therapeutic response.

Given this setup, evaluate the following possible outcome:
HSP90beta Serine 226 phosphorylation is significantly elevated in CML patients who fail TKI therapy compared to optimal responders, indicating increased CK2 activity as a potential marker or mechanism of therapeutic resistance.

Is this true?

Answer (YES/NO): YES